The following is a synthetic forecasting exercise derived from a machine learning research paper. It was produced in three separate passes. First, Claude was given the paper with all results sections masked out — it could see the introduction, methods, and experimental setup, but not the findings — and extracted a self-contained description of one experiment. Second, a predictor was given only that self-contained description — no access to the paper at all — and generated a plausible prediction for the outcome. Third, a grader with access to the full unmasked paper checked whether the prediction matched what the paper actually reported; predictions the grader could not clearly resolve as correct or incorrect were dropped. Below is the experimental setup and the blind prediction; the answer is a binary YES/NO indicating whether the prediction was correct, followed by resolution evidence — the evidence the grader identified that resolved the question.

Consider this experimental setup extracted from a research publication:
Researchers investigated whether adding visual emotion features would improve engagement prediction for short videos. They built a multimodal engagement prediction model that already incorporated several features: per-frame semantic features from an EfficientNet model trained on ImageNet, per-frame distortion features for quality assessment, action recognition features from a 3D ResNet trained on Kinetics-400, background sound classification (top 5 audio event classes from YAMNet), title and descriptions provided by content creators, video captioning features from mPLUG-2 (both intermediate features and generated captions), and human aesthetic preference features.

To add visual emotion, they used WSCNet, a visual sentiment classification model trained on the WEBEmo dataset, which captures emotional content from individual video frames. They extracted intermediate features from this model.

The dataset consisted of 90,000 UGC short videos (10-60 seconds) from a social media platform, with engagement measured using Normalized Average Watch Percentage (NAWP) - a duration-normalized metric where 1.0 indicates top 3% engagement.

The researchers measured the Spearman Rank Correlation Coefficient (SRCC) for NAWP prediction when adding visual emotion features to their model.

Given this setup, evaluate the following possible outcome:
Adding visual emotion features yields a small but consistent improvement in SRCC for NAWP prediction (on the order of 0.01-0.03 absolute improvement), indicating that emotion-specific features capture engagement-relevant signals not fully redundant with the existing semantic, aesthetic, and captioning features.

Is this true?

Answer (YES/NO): NO